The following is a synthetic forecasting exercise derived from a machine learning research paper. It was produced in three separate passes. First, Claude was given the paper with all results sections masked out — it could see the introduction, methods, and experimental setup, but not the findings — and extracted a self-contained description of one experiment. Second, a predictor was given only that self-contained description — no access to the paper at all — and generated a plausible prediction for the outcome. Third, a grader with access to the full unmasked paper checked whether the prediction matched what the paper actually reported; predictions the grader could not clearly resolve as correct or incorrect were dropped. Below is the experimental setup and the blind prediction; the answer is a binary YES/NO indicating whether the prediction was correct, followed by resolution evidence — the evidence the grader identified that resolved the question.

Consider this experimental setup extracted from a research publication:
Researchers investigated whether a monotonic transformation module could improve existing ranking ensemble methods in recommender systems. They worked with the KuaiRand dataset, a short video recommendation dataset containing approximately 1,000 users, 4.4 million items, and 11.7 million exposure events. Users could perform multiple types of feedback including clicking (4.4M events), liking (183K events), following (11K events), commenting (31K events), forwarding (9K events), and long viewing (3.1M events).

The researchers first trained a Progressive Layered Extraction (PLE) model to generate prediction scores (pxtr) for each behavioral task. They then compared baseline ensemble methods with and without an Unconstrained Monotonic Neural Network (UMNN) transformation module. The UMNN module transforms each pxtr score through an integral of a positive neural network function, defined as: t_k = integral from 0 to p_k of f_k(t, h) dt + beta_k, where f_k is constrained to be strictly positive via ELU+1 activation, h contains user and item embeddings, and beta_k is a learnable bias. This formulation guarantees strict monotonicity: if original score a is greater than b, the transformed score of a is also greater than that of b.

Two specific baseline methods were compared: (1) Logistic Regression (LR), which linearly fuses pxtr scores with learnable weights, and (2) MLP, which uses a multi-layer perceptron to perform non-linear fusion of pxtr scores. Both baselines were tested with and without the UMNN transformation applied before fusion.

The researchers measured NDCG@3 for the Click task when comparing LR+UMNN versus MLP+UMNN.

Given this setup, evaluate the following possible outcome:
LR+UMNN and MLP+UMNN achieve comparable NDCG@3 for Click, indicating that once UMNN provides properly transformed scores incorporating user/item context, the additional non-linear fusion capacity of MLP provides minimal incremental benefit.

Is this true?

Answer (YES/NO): NO